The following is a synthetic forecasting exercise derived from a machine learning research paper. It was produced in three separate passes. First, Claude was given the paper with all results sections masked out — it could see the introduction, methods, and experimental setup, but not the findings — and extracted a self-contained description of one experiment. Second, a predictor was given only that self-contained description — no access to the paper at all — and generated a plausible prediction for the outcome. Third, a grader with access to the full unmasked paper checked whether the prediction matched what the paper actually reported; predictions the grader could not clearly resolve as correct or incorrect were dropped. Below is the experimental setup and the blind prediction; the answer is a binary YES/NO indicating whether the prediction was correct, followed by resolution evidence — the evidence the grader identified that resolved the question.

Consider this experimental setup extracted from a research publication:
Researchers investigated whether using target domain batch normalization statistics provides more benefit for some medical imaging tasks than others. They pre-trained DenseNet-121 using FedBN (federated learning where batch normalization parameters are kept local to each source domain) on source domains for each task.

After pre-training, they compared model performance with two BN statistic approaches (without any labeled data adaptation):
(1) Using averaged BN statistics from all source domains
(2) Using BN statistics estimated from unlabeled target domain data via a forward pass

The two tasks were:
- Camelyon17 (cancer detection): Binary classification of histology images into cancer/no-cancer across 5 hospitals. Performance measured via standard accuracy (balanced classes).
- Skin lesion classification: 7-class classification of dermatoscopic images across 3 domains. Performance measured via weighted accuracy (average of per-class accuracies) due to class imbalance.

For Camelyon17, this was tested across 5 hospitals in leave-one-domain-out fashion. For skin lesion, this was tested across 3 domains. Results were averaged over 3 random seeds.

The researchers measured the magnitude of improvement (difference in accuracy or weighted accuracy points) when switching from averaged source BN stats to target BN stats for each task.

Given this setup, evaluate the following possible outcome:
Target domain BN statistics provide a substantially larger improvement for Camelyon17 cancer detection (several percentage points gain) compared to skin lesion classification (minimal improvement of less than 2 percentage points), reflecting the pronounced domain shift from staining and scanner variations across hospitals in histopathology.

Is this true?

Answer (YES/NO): NO